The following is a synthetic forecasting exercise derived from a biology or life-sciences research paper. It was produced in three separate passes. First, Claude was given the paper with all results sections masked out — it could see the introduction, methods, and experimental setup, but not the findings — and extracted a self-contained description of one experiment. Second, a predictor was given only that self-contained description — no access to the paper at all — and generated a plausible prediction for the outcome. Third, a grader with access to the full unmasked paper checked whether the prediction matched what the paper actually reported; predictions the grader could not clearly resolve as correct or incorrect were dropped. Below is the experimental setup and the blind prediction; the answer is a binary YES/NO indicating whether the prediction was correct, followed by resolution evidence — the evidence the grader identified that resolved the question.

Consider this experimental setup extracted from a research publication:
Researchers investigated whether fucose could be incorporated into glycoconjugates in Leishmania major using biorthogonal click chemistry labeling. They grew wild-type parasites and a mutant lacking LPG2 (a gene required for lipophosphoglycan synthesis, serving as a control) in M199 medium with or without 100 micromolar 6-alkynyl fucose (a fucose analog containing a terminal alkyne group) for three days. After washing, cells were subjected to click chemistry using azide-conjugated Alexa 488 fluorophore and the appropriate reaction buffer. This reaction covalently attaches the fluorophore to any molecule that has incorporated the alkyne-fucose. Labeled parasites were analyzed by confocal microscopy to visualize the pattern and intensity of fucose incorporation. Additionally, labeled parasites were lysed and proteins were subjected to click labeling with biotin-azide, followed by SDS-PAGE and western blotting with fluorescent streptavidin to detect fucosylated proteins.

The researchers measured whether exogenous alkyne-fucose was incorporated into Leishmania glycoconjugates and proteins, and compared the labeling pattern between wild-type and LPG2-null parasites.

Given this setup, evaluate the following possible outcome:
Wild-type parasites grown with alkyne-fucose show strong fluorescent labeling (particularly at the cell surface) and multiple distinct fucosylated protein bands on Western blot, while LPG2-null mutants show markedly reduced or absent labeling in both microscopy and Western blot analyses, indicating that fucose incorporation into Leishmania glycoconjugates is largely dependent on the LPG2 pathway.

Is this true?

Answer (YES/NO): NO